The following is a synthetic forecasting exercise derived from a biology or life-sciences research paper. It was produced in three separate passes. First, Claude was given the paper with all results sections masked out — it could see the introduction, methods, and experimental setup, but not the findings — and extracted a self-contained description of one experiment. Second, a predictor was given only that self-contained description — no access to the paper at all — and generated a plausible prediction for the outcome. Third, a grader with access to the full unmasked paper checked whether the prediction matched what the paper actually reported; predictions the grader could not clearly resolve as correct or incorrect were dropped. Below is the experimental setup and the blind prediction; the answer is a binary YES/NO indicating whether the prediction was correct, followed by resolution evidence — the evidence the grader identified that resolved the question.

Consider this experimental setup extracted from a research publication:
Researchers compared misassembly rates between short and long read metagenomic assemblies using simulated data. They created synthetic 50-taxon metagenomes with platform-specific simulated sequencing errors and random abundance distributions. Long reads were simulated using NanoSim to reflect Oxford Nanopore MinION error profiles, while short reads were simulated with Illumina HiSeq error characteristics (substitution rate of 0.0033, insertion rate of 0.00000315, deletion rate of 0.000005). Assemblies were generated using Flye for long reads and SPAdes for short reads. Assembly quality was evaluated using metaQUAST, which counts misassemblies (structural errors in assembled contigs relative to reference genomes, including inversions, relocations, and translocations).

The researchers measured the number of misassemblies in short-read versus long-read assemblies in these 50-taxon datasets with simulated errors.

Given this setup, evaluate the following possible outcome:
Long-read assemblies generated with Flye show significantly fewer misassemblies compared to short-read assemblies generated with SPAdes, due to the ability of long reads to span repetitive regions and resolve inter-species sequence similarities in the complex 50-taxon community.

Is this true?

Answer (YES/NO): NO